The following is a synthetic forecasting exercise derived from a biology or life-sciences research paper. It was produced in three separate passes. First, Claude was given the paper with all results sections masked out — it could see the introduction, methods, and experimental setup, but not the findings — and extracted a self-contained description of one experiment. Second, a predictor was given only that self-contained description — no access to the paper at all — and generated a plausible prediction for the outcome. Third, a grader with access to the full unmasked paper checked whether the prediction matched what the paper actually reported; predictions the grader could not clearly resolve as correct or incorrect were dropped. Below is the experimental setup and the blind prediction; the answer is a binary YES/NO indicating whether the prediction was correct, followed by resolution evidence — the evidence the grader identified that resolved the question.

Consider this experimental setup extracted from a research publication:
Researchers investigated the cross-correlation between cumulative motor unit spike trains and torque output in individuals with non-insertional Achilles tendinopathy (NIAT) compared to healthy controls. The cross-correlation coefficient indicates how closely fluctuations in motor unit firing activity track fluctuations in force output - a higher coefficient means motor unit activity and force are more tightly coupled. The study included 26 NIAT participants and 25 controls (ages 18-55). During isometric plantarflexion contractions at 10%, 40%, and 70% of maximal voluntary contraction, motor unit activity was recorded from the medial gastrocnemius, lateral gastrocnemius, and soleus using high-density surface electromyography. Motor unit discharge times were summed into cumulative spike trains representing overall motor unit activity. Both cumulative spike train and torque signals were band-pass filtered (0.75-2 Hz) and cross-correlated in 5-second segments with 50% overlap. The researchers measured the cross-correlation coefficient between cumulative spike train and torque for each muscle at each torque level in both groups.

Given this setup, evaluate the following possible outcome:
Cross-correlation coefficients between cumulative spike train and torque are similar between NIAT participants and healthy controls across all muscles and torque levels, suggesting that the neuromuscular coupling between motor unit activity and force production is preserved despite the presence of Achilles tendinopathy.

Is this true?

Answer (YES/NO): NO